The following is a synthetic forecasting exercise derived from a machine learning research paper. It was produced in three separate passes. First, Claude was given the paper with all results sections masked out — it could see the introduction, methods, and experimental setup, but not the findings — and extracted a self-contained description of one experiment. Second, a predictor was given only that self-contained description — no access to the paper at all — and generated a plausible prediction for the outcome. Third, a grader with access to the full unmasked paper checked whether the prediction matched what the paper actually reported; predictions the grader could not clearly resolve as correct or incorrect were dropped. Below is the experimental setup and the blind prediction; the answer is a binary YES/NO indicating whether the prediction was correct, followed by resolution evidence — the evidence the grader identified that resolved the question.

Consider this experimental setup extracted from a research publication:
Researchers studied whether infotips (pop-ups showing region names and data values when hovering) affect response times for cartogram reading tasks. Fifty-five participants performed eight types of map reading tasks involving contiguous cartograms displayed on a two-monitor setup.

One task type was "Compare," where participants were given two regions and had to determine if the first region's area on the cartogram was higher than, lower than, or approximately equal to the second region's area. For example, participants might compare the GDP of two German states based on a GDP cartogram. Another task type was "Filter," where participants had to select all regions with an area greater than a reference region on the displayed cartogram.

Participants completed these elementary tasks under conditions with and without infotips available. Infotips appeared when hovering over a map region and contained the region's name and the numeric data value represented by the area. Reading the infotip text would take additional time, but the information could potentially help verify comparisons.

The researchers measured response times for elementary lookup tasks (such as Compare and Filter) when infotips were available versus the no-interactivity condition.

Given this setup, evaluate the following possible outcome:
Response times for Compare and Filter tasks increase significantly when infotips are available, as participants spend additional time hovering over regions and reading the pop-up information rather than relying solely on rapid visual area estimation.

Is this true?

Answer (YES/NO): NO